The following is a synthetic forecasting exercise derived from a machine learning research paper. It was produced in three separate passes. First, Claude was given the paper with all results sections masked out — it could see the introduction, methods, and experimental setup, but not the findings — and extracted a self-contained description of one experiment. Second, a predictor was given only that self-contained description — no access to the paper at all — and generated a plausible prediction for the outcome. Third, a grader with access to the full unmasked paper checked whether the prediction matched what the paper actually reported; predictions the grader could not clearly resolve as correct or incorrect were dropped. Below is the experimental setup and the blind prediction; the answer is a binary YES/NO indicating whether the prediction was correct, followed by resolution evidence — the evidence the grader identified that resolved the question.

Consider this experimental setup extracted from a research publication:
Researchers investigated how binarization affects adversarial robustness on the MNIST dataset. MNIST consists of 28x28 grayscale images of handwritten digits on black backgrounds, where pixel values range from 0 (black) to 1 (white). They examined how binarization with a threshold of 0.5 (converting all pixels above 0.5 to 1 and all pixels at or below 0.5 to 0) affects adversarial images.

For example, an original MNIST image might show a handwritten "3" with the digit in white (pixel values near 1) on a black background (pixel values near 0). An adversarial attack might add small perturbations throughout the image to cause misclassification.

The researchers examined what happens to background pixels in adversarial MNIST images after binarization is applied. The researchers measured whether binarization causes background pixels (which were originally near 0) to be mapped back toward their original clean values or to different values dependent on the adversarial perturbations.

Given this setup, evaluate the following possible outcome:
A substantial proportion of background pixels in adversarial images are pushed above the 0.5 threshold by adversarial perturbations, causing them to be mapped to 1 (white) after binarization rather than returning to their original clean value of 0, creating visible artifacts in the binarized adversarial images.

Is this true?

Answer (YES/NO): NO